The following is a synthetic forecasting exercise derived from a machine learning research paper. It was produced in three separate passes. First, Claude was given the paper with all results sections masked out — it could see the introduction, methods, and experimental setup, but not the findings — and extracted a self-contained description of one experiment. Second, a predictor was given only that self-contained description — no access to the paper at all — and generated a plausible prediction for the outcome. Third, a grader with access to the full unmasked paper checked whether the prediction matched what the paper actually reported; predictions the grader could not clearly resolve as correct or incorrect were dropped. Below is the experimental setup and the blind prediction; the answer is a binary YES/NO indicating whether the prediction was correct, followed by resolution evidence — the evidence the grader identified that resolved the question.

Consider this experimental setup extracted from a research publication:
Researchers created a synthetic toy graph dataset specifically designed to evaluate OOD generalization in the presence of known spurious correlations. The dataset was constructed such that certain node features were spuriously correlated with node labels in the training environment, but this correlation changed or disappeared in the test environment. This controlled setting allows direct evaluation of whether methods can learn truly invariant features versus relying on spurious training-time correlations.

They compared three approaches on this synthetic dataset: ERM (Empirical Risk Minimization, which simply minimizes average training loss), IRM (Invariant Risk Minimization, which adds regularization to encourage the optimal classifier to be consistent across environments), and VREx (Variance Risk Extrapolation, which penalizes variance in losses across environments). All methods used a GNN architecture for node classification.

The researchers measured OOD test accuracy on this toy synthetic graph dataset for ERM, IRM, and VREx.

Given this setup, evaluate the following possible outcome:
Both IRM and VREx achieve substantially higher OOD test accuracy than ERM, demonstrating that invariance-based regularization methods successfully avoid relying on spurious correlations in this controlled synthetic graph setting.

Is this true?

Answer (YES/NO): NO